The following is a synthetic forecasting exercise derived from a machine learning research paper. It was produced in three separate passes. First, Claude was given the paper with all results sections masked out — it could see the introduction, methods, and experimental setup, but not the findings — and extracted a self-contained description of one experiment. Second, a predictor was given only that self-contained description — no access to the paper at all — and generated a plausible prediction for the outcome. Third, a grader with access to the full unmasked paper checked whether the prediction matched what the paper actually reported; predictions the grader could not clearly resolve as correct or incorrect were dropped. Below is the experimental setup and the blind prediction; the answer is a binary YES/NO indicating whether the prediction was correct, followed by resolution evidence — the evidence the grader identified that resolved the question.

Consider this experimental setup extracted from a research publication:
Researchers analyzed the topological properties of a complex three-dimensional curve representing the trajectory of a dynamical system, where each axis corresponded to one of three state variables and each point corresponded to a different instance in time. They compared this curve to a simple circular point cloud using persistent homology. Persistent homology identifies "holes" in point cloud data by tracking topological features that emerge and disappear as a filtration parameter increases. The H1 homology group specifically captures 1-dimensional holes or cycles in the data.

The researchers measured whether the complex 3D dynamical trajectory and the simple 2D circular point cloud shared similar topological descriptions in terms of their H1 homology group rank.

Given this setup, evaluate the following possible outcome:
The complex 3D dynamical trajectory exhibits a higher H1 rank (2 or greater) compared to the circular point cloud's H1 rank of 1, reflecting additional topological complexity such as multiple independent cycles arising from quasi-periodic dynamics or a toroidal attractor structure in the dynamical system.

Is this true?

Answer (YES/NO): NO